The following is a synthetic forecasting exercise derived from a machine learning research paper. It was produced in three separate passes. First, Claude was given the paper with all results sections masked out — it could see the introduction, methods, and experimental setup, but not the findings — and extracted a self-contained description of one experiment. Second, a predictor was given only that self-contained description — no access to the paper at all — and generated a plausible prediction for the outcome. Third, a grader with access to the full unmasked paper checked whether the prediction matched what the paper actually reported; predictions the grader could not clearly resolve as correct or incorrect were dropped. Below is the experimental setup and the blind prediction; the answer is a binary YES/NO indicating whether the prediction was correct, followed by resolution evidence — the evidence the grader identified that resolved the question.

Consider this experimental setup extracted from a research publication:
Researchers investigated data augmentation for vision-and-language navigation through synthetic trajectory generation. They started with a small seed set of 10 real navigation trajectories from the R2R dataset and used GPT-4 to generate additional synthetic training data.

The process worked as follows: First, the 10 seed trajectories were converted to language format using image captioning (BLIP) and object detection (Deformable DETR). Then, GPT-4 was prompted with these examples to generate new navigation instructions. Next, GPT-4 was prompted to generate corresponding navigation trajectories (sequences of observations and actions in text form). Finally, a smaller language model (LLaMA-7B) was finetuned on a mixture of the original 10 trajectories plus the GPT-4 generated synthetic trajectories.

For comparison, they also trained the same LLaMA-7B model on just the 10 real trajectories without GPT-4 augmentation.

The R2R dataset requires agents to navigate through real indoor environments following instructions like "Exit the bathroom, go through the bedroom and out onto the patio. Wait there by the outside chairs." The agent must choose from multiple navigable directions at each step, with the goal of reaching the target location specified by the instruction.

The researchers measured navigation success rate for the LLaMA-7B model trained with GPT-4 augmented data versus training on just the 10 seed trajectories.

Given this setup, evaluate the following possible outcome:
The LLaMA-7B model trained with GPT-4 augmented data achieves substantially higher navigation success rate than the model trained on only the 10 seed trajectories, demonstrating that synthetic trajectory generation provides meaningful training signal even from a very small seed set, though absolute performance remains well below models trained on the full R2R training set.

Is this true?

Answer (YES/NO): YES